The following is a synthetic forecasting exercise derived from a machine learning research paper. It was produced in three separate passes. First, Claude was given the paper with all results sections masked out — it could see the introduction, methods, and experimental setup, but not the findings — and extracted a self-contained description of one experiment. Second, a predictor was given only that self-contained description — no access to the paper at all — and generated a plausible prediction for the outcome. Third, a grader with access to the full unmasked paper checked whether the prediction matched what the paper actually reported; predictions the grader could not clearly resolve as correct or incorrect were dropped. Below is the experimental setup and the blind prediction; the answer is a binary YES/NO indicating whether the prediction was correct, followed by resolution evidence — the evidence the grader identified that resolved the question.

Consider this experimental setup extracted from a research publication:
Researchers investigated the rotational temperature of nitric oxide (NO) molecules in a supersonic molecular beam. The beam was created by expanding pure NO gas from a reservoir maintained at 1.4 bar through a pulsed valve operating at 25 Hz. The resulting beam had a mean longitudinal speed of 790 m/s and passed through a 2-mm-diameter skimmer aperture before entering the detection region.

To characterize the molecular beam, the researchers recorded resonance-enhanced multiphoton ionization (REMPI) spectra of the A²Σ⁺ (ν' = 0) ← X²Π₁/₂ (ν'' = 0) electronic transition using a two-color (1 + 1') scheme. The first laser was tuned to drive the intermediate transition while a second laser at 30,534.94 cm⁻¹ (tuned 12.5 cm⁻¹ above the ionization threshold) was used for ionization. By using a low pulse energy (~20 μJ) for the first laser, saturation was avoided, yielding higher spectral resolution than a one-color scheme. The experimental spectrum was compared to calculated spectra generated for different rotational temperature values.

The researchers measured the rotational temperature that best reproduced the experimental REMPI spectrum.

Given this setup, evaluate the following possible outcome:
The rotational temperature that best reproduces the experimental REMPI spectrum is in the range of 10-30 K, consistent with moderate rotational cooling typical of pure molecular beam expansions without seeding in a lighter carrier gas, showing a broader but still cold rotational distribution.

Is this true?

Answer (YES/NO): YES